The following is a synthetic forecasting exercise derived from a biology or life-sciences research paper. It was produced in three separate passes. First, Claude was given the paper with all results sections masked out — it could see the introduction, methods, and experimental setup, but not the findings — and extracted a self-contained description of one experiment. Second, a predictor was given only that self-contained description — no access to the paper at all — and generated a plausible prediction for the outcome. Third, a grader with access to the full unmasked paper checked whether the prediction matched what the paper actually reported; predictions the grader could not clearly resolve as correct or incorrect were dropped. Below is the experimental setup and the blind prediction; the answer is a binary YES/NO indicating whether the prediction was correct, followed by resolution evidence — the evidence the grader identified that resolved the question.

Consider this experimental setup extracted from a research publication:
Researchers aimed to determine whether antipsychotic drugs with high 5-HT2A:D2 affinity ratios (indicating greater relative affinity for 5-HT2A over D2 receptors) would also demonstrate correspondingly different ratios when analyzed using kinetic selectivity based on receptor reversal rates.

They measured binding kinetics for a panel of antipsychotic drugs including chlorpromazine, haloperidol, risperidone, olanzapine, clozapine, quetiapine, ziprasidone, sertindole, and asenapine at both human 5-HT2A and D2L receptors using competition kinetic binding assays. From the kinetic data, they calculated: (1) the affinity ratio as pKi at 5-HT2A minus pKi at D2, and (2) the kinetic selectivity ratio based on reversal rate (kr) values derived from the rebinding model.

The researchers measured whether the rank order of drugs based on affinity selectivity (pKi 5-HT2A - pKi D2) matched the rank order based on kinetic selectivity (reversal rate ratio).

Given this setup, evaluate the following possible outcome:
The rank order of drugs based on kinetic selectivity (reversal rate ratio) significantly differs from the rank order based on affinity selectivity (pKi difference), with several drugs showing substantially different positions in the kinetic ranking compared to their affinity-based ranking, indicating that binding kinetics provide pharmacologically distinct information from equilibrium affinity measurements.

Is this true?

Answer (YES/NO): YES